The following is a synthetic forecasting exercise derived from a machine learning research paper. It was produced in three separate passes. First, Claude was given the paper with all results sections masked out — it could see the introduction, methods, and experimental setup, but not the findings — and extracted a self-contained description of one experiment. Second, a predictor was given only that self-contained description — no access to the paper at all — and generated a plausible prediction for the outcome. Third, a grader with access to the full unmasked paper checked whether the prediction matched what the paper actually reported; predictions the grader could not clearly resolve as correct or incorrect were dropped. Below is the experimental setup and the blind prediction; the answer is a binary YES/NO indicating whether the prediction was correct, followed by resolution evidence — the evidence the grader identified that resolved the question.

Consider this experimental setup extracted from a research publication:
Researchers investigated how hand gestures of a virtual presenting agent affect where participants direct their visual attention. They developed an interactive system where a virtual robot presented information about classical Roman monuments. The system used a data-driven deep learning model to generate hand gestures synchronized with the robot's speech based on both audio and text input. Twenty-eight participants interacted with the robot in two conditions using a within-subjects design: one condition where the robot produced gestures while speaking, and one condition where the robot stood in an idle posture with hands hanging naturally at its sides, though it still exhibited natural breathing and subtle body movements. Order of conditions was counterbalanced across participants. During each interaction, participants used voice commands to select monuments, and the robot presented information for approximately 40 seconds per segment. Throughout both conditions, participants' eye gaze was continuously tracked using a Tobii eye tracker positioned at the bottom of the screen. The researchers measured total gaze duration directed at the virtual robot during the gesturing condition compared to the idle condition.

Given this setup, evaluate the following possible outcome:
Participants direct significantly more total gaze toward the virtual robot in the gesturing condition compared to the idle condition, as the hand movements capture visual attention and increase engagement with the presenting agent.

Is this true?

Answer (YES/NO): YES